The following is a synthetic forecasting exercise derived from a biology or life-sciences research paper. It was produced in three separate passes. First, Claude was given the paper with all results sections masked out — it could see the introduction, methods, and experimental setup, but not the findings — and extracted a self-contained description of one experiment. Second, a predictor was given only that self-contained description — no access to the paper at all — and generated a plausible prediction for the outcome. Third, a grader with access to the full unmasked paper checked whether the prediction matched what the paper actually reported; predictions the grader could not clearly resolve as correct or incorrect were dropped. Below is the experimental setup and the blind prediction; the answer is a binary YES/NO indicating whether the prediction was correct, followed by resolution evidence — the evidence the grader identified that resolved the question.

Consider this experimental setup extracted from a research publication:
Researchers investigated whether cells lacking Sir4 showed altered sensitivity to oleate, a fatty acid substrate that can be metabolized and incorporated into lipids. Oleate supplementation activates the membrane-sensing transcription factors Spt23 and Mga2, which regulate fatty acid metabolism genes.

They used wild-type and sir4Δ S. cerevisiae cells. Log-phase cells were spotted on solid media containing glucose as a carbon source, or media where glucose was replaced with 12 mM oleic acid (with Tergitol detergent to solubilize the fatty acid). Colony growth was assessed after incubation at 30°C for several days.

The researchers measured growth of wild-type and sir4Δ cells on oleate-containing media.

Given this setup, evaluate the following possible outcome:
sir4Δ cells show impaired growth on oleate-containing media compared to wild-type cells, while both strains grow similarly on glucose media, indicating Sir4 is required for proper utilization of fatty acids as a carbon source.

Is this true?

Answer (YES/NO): NO